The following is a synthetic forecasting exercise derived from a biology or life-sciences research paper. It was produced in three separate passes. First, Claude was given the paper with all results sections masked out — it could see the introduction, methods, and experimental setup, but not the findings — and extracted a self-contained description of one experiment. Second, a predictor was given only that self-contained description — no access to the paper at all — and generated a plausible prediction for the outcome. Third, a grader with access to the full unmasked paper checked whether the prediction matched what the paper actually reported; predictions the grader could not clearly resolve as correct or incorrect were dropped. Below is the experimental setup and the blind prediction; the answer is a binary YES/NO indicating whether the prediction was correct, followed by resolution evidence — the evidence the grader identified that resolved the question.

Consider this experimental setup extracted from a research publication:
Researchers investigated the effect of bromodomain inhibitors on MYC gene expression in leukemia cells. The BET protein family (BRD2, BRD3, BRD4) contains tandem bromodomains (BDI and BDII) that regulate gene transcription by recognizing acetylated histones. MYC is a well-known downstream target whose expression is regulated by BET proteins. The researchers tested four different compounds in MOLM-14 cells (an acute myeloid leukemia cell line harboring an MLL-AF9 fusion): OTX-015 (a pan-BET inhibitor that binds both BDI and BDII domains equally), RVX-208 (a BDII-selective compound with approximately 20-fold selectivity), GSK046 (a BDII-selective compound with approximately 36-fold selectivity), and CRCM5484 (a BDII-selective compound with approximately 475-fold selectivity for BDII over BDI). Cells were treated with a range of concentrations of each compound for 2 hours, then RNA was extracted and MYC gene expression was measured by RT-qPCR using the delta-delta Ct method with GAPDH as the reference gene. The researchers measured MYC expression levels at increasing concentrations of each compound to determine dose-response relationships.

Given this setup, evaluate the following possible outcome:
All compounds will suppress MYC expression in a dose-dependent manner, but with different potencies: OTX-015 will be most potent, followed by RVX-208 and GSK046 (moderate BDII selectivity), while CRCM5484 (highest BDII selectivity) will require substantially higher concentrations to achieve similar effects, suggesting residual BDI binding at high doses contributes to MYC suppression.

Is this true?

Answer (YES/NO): YES